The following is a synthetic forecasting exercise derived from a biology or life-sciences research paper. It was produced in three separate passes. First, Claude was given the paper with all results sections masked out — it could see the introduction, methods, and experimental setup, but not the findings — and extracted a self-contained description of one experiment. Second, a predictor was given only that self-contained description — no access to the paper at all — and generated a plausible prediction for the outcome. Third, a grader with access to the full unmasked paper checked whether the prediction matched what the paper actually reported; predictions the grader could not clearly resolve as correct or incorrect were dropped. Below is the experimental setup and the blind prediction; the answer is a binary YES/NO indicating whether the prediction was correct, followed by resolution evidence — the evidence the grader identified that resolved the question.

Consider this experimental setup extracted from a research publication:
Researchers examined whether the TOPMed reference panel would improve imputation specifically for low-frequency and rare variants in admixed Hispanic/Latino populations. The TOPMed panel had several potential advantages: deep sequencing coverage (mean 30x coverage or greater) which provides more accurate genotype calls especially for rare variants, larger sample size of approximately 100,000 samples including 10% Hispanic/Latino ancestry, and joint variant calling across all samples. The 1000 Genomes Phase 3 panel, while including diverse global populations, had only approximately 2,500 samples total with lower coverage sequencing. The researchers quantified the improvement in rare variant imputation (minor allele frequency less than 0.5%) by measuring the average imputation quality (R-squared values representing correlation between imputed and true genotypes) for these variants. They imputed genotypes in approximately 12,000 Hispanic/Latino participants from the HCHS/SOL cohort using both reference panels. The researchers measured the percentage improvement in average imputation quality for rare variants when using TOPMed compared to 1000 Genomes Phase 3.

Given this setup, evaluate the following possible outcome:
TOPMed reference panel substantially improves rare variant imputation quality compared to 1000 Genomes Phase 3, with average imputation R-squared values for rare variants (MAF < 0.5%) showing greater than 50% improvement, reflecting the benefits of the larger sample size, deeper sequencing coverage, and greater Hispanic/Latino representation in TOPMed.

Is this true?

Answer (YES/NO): NO